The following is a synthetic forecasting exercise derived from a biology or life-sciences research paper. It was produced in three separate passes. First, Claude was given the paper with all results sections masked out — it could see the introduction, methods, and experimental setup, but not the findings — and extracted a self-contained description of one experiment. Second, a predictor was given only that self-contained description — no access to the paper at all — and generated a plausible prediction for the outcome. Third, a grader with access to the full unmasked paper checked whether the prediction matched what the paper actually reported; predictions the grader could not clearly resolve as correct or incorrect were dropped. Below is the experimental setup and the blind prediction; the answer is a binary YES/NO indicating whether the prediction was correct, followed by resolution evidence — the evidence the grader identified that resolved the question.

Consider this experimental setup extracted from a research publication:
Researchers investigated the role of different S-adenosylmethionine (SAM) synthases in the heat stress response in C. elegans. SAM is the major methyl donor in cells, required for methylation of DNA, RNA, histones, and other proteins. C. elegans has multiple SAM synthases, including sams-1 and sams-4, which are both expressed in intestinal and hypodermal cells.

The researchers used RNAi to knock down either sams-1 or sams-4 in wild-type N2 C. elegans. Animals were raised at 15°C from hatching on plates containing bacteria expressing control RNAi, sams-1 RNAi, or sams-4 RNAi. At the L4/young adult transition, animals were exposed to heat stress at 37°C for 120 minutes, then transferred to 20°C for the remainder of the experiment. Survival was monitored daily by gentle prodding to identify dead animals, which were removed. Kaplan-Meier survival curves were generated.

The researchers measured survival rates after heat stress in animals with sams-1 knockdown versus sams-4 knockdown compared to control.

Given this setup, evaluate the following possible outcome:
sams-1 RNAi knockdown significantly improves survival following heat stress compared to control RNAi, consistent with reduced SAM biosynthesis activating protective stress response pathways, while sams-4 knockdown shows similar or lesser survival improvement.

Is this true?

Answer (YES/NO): NO